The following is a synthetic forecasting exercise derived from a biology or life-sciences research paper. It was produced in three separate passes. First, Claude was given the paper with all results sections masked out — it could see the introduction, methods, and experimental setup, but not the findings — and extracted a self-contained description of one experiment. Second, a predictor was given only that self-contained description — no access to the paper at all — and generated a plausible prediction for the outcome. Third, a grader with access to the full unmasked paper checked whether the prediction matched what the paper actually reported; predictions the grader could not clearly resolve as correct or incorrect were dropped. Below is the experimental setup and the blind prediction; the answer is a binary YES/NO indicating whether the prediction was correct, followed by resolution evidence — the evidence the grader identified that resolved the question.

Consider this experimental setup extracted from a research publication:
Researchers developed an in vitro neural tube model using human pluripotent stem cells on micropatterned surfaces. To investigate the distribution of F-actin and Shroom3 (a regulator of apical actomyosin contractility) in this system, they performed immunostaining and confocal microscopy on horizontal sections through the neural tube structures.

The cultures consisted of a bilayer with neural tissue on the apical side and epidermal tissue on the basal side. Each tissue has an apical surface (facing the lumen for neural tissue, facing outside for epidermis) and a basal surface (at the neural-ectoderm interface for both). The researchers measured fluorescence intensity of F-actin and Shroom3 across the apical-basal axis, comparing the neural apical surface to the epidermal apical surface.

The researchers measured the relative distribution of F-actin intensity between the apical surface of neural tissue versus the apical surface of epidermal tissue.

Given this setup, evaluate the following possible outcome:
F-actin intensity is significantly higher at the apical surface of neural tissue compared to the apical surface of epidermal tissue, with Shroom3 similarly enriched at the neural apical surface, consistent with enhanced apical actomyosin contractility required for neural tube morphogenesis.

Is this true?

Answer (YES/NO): YES